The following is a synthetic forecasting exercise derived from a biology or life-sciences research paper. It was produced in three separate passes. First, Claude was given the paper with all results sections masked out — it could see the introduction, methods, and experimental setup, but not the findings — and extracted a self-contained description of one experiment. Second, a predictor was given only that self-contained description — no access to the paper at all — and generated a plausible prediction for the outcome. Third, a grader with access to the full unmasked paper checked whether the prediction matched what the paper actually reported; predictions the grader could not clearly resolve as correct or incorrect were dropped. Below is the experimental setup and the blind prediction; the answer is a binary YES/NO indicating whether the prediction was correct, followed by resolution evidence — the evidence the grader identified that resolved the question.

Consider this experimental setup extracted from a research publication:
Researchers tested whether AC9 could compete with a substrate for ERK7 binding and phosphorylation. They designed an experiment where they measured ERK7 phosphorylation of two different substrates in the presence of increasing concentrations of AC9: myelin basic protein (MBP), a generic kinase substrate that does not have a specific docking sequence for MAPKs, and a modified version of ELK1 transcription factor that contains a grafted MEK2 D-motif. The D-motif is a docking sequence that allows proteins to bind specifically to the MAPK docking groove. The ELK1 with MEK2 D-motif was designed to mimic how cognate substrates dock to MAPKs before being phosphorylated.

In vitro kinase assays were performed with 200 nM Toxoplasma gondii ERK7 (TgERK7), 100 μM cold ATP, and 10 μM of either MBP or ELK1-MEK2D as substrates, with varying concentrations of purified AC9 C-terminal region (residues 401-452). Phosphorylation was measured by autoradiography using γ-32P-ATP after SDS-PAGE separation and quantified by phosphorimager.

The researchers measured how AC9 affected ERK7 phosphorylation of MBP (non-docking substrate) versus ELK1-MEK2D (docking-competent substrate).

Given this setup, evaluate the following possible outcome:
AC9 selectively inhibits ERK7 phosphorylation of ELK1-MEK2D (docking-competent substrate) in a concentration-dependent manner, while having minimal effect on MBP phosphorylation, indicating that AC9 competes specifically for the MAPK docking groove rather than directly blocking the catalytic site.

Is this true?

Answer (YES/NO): NO